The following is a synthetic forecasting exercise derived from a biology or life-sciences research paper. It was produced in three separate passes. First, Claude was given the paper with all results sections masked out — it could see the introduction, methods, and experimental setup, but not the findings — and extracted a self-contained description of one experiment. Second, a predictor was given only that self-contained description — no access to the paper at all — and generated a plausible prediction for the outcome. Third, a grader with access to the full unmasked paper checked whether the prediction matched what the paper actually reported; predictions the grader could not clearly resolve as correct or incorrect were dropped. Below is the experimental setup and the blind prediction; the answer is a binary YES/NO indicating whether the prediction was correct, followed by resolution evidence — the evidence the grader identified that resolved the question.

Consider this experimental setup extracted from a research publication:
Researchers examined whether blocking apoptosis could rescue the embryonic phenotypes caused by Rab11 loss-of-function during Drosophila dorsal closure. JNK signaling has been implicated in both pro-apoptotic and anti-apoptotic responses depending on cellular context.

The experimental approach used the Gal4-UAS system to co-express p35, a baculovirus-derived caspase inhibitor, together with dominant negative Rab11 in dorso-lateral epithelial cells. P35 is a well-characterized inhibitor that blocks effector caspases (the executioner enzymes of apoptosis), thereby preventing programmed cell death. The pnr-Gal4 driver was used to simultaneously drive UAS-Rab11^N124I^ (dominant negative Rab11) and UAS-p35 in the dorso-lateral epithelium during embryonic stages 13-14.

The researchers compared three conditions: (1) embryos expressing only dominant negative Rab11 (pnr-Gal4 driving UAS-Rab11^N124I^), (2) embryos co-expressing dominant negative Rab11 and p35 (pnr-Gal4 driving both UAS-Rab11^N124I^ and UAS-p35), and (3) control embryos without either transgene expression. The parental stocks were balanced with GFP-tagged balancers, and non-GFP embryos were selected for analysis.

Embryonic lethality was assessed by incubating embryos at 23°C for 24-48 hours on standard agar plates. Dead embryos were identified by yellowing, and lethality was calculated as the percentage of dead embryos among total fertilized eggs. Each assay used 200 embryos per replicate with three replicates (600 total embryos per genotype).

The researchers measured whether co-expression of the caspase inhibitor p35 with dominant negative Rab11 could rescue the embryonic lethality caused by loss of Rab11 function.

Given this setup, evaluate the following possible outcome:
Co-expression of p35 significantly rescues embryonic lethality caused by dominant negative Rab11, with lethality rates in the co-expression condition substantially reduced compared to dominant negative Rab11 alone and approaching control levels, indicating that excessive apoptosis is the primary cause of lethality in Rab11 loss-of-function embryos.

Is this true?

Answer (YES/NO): NO